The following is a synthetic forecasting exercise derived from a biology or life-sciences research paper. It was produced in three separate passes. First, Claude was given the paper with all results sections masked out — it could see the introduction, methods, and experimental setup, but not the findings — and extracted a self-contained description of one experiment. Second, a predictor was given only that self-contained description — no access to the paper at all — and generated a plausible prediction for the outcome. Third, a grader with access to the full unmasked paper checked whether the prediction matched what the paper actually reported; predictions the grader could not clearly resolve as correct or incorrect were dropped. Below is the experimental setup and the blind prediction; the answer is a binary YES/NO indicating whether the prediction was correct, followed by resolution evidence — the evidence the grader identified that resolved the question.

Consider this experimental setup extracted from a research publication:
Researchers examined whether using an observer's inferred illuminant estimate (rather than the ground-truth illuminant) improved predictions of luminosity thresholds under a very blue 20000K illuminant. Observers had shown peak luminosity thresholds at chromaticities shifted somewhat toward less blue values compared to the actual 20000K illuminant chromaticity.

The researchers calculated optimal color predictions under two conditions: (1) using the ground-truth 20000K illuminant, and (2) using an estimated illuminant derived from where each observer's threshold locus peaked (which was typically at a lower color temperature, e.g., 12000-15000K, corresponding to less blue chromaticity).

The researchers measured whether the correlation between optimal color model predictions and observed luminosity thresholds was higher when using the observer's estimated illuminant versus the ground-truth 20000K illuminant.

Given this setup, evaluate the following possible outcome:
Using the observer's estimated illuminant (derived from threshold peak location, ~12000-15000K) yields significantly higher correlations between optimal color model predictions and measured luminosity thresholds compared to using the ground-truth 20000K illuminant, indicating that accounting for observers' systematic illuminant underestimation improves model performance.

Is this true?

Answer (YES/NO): YES